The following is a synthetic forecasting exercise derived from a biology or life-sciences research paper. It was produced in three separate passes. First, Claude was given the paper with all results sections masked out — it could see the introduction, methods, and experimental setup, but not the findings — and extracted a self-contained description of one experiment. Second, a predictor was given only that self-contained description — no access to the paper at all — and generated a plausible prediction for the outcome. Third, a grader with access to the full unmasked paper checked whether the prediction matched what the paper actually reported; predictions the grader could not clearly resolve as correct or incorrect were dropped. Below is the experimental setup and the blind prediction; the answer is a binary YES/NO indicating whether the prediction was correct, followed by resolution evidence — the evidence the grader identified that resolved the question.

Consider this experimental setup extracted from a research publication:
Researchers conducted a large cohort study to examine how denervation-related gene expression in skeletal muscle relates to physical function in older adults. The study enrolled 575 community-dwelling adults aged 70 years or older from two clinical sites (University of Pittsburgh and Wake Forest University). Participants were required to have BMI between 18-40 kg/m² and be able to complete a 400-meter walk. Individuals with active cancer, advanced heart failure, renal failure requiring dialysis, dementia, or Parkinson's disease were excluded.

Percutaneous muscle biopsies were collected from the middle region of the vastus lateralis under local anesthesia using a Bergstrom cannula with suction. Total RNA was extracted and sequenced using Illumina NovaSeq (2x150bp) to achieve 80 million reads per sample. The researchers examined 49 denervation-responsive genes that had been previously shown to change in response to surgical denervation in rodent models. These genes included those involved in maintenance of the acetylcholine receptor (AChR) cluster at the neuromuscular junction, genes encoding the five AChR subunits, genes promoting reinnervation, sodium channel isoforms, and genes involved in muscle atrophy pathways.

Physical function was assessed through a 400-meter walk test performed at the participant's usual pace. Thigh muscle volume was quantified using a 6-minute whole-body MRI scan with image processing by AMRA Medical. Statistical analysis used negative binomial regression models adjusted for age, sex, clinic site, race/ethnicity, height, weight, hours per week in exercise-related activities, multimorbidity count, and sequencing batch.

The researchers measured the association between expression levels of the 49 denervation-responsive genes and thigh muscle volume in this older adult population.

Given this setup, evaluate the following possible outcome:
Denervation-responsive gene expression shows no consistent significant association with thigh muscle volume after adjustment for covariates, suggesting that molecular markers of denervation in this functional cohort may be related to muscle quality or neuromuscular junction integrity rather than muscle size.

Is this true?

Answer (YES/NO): NO